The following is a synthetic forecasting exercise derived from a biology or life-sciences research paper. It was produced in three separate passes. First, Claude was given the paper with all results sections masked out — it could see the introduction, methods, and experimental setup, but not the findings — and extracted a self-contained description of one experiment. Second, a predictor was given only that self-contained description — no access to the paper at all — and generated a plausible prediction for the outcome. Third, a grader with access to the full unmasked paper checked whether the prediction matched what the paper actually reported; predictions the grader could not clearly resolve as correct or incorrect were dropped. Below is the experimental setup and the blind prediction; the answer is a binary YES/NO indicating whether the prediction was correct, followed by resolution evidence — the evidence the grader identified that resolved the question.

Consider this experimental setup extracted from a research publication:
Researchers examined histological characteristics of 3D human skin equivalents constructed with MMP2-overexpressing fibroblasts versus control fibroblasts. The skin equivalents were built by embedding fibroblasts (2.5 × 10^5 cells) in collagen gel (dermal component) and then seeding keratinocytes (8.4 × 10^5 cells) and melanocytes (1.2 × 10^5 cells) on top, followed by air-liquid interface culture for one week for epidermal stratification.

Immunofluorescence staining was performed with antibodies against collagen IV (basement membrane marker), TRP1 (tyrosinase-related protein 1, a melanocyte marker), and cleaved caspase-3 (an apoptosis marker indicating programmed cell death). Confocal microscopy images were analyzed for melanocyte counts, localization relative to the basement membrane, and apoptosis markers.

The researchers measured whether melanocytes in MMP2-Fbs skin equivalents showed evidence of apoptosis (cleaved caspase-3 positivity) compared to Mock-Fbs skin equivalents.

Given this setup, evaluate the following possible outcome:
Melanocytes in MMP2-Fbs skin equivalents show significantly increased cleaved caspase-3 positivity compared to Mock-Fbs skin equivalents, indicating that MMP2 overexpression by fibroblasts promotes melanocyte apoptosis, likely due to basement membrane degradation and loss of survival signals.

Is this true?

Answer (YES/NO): NO